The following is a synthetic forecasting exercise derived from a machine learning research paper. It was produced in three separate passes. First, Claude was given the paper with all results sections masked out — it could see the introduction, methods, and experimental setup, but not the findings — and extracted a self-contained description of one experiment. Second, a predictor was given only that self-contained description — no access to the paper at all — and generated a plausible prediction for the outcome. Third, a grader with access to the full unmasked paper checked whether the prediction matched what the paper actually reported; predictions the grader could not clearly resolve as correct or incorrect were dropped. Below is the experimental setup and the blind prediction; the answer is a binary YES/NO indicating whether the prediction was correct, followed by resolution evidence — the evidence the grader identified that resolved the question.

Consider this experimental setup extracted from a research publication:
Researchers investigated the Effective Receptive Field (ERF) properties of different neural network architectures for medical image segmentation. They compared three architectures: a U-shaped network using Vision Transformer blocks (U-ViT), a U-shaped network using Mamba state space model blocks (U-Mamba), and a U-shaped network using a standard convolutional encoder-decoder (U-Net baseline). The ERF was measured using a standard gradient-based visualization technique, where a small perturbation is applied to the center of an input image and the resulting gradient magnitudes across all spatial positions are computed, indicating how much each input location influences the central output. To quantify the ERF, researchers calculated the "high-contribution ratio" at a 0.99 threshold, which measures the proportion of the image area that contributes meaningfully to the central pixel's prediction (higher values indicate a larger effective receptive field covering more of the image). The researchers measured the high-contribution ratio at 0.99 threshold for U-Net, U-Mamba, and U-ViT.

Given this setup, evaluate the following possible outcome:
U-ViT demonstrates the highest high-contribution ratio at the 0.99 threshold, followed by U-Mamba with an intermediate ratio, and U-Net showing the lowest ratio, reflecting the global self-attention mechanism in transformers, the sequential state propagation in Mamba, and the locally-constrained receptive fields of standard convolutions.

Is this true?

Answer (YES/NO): NO